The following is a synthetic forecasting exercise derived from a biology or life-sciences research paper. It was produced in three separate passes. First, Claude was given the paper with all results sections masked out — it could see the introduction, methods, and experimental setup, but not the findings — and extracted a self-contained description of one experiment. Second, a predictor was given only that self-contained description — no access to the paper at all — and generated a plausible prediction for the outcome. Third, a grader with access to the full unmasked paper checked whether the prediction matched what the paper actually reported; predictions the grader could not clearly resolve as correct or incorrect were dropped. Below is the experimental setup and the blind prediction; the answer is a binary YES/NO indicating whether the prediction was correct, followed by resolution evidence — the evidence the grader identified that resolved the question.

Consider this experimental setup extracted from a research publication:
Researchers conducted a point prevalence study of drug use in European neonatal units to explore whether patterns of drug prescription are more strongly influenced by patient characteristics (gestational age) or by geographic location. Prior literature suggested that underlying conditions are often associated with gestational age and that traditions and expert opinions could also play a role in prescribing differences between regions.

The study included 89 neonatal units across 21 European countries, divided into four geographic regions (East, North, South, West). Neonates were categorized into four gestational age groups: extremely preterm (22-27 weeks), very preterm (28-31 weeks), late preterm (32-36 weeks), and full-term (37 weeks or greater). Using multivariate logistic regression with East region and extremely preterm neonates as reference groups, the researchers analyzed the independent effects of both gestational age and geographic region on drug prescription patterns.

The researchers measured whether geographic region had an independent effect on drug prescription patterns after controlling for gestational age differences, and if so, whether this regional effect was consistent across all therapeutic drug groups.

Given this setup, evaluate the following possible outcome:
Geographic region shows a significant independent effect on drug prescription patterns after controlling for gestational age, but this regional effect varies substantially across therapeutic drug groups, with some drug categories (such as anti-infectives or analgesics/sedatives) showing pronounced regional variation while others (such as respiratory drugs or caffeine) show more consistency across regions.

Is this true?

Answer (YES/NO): NO